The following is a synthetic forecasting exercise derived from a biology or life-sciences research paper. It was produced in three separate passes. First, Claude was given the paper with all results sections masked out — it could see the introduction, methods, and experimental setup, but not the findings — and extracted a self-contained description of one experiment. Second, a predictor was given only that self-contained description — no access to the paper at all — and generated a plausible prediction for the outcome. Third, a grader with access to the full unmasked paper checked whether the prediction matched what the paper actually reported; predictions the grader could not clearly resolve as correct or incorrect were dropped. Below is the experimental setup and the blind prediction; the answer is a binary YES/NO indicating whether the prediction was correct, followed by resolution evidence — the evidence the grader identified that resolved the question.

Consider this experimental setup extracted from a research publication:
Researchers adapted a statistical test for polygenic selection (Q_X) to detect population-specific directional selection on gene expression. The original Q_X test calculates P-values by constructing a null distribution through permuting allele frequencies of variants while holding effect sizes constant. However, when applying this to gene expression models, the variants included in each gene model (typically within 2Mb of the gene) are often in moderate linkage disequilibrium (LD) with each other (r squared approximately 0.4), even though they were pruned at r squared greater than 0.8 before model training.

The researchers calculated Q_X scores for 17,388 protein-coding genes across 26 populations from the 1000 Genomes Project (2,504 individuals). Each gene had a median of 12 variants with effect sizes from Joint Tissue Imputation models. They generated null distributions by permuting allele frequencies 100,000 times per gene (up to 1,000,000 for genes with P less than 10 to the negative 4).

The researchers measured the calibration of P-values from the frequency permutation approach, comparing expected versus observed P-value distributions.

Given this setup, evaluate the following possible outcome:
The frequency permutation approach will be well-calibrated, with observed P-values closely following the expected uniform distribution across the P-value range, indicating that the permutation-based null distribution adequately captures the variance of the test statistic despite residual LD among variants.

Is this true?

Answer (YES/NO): NO